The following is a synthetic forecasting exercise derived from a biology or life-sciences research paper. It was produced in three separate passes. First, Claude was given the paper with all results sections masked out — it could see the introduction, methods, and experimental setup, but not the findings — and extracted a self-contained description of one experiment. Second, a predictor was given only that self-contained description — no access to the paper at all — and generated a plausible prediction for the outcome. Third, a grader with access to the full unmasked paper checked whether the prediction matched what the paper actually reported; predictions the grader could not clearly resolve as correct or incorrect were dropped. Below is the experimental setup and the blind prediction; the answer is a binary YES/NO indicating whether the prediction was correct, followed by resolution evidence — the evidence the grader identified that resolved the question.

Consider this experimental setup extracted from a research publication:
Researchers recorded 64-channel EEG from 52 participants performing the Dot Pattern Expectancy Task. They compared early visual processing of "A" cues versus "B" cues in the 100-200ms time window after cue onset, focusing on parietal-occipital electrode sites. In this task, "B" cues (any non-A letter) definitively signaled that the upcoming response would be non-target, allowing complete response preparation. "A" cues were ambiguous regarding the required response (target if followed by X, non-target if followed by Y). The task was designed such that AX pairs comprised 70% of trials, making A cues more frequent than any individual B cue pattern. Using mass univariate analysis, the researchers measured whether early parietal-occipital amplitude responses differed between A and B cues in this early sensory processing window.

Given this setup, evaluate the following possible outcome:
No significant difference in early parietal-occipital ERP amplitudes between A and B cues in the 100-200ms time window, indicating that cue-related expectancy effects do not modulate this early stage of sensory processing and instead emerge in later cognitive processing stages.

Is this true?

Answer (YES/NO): NO